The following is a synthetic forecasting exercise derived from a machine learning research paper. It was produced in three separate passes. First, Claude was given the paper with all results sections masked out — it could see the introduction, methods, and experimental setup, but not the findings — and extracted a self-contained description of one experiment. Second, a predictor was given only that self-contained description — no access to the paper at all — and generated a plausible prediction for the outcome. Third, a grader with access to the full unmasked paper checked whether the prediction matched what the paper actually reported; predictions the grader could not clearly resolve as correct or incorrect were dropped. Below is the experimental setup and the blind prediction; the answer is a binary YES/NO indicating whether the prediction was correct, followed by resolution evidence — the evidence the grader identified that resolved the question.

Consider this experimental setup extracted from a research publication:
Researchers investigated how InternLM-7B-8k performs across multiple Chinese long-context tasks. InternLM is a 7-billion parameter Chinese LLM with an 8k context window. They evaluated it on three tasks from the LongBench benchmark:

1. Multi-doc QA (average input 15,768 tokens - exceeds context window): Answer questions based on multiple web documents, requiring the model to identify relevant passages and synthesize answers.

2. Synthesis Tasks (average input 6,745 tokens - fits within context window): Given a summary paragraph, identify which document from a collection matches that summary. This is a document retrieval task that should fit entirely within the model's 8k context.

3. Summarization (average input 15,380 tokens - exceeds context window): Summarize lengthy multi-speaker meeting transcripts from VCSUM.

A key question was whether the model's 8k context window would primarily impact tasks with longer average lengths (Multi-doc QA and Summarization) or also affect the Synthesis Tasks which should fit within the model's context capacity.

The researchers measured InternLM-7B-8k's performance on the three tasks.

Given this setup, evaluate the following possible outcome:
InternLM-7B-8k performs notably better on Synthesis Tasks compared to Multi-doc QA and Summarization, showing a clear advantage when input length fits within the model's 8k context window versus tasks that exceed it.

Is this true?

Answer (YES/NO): NO